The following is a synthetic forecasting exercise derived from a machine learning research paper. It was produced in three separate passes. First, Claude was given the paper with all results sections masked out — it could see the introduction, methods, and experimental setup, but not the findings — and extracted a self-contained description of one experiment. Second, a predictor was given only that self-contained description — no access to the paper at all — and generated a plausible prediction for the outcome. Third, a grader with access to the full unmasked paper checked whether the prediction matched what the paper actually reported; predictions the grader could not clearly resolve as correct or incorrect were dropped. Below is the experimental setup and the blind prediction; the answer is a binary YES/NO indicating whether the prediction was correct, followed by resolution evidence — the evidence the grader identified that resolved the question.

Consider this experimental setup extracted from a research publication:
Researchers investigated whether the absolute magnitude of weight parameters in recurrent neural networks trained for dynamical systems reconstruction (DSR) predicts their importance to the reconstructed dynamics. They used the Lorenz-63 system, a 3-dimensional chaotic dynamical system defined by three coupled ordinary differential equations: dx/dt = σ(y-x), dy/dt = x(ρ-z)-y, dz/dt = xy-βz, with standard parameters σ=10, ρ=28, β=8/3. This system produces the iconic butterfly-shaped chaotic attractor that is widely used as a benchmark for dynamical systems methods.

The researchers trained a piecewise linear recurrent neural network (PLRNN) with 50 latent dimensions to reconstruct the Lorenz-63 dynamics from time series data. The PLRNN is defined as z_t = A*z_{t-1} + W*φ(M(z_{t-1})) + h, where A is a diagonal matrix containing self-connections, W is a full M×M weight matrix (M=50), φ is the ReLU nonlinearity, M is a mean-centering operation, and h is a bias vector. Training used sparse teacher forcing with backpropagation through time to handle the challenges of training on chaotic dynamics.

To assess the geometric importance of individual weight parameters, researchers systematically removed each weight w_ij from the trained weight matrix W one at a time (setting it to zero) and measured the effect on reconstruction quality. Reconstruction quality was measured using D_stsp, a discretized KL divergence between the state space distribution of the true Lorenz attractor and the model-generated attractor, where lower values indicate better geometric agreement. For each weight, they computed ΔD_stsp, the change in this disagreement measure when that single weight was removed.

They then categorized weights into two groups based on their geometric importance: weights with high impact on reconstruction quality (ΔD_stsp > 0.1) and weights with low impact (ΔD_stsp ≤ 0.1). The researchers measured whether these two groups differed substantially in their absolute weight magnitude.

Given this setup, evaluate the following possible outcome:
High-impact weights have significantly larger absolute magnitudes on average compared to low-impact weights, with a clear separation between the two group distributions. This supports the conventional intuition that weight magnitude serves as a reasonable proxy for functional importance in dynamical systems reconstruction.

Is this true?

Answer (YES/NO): NO